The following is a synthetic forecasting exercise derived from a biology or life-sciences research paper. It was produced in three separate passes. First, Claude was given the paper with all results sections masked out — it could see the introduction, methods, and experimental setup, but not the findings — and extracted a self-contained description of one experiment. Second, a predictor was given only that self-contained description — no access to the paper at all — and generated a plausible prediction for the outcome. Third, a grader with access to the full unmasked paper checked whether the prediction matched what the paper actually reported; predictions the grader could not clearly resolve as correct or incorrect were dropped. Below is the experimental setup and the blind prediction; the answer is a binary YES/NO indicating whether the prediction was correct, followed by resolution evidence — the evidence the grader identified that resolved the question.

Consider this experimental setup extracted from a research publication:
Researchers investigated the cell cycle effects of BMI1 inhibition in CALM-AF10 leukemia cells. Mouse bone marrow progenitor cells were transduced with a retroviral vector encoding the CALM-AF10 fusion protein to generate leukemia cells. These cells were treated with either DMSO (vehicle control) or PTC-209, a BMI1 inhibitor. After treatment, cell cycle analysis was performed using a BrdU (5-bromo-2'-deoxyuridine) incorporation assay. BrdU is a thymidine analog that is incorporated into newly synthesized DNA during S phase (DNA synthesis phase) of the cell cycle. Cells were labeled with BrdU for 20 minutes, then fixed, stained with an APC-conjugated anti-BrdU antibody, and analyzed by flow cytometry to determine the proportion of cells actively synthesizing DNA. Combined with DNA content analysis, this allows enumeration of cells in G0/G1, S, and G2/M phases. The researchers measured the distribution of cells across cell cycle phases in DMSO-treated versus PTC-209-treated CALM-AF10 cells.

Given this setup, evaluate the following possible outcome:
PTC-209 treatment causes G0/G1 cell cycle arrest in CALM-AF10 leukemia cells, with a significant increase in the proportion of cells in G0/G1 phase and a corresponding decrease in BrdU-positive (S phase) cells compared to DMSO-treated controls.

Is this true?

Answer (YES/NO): YES